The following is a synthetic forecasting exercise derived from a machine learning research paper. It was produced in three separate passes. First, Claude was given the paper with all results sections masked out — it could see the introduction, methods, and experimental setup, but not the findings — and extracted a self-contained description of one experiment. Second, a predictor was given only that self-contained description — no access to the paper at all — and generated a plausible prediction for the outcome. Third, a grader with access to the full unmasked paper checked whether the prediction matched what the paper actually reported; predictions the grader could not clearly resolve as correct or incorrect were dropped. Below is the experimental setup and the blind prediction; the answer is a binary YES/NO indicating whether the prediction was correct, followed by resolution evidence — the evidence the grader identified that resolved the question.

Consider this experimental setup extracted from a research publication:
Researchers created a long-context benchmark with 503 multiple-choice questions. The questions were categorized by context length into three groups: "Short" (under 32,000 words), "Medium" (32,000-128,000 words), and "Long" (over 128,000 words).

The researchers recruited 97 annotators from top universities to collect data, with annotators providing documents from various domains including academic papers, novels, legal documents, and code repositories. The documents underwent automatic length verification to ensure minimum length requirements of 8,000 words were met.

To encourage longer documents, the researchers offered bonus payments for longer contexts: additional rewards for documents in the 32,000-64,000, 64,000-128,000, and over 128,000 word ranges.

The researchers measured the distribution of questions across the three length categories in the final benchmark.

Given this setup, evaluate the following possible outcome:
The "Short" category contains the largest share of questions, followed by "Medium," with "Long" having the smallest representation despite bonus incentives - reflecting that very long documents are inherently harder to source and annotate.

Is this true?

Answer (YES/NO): NO